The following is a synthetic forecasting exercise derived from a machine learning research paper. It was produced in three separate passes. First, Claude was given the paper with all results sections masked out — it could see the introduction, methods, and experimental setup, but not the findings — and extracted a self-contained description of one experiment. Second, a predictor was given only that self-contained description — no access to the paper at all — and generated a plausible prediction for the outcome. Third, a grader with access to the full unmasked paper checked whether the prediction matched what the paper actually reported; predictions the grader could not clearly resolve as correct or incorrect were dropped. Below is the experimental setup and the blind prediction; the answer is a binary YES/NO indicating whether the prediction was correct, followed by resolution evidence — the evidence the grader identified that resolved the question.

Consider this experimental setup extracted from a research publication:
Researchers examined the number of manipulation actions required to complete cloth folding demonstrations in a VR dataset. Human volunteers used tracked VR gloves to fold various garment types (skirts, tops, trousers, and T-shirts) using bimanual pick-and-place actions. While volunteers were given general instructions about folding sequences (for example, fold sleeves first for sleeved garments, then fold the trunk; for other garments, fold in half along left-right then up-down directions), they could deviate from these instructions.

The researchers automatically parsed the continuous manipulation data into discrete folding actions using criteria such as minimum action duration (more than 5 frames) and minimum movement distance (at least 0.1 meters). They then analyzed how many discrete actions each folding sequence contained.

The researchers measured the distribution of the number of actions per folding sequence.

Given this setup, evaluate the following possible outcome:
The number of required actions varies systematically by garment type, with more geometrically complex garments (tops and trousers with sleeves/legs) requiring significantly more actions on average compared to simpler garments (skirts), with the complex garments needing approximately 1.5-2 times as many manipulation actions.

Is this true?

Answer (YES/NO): NO